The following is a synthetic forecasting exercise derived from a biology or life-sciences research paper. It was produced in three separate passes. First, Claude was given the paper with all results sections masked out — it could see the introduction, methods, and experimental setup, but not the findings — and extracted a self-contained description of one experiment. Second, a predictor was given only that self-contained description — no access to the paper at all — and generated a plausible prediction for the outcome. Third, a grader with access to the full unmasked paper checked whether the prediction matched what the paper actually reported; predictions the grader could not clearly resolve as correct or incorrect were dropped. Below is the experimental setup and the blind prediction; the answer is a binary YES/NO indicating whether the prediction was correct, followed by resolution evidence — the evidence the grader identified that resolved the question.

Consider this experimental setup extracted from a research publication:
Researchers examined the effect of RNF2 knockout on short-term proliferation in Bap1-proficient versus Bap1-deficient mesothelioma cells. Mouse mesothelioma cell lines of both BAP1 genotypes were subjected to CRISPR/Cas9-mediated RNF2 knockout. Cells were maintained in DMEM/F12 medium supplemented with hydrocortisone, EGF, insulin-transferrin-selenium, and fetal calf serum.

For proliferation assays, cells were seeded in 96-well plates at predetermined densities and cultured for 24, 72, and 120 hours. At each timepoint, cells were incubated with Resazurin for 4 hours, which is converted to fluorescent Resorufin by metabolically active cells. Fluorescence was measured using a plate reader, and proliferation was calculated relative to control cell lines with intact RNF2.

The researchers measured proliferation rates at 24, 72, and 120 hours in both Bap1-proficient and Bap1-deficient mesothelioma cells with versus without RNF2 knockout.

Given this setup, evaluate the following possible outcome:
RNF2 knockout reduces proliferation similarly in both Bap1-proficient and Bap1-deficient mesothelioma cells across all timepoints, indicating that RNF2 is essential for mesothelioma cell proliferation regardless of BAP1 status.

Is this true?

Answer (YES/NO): NO